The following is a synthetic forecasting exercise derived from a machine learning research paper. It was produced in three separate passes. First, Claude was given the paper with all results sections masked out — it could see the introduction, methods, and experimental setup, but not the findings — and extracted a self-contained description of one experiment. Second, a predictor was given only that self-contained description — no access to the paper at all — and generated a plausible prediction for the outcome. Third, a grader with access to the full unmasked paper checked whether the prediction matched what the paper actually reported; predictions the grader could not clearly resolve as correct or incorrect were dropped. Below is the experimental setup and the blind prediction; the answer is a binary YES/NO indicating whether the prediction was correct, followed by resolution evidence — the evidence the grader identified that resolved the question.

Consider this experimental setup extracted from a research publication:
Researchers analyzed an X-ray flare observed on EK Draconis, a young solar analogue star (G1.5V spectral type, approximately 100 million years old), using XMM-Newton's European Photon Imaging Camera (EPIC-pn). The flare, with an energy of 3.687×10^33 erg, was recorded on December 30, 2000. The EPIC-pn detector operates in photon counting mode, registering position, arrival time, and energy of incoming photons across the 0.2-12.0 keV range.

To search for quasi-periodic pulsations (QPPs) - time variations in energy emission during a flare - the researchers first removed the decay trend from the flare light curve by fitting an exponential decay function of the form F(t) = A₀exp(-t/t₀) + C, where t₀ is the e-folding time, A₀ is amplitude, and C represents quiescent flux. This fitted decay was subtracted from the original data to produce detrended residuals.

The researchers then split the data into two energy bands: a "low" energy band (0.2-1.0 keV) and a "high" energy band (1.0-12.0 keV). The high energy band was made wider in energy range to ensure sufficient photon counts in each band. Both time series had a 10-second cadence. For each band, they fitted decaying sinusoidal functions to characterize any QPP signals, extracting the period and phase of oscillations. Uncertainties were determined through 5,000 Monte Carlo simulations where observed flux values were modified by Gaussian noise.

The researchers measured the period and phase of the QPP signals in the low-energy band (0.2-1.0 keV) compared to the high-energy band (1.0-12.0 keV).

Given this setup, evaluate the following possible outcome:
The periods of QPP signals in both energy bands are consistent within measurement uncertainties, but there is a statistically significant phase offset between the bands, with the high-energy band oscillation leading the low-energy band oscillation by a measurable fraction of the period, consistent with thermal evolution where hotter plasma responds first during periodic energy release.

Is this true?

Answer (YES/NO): NO